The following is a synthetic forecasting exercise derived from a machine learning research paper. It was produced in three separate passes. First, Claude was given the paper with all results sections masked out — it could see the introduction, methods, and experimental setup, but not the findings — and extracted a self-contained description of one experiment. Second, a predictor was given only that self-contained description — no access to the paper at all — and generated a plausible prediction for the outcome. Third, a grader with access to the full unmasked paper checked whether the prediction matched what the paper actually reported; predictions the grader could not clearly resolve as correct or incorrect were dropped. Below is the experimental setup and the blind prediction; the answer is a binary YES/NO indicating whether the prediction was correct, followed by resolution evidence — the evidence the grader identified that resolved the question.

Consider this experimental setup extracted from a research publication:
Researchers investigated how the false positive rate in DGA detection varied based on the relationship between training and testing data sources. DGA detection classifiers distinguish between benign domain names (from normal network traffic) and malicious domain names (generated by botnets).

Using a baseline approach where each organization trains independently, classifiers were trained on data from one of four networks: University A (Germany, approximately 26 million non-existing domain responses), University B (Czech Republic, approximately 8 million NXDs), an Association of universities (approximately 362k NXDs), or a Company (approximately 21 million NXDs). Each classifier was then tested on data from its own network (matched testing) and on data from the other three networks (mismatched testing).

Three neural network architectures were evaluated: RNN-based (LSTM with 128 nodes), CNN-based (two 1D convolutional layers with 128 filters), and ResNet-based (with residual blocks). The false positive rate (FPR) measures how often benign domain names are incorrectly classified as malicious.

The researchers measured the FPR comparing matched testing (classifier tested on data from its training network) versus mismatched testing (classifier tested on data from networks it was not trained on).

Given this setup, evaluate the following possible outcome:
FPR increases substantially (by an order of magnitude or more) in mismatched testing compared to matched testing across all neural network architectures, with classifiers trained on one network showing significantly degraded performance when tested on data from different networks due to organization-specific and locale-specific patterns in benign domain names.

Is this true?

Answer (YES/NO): NO